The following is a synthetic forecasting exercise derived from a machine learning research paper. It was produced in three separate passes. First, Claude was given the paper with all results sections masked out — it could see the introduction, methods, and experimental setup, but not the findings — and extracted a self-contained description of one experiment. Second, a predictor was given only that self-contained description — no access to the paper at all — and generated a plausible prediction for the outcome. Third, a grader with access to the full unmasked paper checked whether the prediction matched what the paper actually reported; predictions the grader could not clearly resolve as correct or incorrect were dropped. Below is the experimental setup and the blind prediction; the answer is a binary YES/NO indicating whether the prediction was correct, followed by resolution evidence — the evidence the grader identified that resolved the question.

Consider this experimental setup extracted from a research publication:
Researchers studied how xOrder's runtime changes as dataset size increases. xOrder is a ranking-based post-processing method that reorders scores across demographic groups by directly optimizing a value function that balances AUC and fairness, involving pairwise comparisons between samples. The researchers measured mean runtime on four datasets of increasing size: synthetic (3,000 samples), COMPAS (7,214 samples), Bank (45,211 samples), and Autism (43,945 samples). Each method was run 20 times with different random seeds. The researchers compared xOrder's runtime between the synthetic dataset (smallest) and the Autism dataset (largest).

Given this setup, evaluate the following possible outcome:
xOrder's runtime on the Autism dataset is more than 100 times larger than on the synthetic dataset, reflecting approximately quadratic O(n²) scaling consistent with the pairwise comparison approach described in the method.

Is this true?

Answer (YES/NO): YES